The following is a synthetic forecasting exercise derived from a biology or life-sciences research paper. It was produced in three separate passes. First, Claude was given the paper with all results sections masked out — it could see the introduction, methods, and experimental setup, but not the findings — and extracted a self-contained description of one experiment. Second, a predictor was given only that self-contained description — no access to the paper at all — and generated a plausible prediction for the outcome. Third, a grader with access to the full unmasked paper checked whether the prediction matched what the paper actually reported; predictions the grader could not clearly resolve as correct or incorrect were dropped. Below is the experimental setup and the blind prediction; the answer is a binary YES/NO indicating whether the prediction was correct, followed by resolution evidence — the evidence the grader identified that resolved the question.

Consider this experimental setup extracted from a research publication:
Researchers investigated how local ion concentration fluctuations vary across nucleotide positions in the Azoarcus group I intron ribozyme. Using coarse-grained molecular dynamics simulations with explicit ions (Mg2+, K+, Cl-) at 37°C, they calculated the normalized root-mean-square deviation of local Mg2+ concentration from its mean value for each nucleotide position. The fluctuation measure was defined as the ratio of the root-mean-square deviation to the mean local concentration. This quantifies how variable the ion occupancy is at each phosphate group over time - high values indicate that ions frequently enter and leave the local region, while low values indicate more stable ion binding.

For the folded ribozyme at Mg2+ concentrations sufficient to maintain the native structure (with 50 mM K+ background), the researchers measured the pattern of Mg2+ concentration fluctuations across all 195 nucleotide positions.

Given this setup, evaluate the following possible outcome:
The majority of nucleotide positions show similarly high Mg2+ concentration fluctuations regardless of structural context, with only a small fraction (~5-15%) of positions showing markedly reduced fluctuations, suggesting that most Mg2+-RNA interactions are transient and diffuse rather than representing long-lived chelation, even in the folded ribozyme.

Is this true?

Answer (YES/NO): NO